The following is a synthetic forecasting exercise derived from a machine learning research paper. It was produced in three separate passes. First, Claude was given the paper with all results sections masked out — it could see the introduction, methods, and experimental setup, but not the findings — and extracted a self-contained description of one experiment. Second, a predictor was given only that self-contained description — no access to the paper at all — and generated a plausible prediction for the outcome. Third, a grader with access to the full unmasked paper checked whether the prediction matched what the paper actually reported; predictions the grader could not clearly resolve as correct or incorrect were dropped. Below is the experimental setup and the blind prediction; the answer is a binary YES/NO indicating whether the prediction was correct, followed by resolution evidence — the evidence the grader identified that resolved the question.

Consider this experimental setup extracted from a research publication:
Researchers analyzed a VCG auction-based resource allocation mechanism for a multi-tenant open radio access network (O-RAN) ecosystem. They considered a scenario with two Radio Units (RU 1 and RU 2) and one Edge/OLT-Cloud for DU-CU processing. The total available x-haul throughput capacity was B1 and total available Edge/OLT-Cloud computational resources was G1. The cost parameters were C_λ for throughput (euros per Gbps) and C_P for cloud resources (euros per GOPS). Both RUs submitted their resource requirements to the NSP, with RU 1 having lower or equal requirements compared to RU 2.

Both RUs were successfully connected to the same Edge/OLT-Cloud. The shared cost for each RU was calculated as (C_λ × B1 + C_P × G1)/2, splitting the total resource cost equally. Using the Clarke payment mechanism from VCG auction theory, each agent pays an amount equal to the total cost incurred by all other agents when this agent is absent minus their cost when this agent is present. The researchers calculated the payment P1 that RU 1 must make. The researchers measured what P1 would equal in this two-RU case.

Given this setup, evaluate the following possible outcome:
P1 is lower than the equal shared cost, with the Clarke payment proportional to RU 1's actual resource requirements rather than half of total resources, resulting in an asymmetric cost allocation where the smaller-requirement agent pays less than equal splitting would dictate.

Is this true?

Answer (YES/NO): NO